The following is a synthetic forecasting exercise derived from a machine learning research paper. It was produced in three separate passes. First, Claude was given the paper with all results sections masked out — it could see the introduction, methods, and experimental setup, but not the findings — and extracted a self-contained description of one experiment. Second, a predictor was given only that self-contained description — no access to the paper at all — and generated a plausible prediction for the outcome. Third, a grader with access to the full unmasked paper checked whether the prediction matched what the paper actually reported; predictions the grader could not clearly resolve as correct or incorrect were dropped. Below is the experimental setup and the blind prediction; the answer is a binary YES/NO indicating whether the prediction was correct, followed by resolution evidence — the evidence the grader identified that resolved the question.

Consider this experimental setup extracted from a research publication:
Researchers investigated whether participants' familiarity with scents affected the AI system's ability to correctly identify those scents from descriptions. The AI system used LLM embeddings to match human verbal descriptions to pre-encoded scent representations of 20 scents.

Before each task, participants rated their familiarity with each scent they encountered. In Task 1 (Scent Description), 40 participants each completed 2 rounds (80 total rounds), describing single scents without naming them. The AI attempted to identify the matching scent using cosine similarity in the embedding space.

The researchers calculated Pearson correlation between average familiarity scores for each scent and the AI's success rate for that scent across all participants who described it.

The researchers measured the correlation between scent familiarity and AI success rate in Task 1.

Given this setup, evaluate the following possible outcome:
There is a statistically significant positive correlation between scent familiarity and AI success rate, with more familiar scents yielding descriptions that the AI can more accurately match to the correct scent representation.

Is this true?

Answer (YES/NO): NO